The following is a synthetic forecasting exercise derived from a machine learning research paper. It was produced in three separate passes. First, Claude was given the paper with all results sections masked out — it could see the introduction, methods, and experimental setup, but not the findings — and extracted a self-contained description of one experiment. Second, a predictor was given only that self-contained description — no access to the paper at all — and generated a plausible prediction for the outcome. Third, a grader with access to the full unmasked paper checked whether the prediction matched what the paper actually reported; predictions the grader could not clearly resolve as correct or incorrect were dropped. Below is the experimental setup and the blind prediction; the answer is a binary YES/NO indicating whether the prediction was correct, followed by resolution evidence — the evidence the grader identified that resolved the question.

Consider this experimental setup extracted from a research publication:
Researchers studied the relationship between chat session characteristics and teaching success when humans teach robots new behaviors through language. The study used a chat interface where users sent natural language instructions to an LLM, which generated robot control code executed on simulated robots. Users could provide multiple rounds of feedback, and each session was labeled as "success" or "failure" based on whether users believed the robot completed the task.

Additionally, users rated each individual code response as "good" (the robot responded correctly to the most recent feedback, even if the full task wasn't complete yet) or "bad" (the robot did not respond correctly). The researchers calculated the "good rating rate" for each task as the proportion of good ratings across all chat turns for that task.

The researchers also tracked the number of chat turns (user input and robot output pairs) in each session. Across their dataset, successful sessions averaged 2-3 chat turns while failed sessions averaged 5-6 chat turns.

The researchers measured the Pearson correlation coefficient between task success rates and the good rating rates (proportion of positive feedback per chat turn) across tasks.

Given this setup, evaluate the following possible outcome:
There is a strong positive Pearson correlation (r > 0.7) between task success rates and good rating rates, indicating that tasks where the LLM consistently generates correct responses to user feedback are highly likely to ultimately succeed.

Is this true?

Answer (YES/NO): YES